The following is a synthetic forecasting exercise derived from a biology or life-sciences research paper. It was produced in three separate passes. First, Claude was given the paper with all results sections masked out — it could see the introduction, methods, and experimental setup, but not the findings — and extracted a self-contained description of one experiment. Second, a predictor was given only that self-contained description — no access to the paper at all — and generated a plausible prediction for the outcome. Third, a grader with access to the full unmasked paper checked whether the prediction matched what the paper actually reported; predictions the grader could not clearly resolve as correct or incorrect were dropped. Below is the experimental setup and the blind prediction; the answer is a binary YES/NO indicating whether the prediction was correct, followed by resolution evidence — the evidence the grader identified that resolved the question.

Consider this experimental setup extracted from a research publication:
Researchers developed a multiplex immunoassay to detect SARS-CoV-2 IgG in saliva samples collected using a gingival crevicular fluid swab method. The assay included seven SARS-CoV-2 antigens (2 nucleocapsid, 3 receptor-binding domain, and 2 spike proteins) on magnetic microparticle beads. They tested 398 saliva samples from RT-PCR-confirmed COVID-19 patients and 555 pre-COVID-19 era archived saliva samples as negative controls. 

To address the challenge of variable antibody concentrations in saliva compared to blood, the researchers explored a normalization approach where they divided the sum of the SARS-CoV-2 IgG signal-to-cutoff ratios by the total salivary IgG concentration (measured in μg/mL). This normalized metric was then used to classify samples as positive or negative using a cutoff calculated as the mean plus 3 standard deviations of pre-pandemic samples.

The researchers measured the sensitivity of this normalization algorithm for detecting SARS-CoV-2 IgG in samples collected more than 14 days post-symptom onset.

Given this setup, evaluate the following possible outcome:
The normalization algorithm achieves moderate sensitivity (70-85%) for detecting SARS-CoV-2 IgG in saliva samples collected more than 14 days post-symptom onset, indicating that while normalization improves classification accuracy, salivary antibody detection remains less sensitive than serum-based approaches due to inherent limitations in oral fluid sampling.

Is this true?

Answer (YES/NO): NO